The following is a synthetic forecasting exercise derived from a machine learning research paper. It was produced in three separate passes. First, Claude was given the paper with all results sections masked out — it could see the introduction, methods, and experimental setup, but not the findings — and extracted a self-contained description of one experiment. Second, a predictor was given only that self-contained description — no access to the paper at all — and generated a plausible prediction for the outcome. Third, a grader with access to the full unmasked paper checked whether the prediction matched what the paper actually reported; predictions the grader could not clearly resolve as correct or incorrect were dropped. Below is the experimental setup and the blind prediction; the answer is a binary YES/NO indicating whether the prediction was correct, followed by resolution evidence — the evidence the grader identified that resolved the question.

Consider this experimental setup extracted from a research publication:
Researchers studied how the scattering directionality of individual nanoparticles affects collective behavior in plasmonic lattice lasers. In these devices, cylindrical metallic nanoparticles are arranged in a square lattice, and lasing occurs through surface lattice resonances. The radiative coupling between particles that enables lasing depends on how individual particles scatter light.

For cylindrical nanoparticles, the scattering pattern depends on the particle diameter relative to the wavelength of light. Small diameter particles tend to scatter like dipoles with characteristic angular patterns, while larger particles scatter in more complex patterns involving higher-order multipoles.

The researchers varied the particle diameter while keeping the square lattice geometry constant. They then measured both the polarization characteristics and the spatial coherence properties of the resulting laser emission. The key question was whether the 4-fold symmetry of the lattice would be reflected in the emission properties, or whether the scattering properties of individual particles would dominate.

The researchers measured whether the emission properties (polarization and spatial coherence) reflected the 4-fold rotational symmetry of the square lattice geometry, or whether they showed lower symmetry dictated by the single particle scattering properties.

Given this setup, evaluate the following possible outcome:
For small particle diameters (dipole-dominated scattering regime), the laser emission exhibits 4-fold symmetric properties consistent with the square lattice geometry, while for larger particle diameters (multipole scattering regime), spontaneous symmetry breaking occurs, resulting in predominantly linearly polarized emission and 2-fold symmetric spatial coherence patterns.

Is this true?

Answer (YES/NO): NO